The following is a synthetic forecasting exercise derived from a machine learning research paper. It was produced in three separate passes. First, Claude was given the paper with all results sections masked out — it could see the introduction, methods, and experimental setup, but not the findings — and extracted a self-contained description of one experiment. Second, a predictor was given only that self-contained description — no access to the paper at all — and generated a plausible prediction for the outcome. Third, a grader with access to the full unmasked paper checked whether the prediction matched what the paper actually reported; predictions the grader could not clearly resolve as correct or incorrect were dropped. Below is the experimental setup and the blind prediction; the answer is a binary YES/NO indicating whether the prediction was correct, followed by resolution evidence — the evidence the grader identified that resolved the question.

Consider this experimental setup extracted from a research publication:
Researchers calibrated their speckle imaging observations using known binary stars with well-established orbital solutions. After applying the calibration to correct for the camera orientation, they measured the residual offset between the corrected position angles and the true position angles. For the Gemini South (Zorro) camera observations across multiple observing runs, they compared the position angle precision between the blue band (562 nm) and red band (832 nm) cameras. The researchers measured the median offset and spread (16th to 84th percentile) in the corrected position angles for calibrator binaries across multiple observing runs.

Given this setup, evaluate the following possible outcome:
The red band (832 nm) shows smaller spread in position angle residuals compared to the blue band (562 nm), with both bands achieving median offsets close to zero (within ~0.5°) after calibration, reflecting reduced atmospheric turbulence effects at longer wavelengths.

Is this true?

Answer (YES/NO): NO